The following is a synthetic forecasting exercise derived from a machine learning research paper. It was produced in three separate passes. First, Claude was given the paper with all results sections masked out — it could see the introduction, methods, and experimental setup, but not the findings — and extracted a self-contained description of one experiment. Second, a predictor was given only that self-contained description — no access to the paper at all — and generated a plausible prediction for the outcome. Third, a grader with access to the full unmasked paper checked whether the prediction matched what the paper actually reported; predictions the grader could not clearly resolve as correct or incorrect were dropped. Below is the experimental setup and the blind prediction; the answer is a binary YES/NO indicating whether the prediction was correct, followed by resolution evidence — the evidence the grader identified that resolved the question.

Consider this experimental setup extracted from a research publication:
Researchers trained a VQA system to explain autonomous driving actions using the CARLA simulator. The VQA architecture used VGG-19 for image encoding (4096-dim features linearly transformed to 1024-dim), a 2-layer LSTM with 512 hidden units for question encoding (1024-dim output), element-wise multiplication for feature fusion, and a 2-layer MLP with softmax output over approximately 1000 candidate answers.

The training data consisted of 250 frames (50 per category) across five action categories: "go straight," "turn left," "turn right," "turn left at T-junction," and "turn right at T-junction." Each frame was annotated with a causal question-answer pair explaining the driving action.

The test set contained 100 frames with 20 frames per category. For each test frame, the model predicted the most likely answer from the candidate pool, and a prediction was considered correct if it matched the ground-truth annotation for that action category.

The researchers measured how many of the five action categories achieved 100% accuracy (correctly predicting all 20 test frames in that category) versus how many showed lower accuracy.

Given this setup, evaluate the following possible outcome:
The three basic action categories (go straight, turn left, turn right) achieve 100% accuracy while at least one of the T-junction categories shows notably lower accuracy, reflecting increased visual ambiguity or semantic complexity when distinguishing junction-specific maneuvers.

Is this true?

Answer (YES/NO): NO